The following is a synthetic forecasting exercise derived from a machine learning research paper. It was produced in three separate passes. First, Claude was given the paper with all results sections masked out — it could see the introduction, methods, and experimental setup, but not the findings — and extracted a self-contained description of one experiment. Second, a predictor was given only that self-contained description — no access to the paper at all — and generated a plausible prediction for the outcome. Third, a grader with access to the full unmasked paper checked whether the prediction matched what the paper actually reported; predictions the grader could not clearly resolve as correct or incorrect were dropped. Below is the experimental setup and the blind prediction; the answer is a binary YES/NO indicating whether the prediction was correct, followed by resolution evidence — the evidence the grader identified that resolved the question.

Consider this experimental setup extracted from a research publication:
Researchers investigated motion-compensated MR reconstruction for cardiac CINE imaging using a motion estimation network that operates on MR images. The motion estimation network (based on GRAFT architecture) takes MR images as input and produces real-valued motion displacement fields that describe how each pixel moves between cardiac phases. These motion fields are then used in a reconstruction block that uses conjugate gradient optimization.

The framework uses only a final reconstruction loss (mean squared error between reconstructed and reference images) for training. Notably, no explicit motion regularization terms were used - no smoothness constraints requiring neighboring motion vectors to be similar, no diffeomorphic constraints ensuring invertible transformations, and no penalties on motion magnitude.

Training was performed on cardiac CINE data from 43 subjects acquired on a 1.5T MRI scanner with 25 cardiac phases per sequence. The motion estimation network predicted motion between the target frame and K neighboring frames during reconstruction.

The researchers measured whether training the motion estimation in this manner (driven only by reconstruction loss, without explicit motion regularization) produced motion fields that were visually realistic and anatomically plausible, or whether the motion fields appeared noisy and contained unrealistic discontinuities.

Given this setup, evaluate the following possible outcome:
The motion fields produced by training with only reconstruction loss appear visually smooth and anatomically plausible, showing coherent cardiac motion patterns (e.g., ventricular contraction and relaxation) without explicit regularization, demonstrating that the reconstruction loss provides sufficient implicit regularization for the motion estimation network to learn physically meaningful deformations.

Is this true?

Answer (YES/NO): YES